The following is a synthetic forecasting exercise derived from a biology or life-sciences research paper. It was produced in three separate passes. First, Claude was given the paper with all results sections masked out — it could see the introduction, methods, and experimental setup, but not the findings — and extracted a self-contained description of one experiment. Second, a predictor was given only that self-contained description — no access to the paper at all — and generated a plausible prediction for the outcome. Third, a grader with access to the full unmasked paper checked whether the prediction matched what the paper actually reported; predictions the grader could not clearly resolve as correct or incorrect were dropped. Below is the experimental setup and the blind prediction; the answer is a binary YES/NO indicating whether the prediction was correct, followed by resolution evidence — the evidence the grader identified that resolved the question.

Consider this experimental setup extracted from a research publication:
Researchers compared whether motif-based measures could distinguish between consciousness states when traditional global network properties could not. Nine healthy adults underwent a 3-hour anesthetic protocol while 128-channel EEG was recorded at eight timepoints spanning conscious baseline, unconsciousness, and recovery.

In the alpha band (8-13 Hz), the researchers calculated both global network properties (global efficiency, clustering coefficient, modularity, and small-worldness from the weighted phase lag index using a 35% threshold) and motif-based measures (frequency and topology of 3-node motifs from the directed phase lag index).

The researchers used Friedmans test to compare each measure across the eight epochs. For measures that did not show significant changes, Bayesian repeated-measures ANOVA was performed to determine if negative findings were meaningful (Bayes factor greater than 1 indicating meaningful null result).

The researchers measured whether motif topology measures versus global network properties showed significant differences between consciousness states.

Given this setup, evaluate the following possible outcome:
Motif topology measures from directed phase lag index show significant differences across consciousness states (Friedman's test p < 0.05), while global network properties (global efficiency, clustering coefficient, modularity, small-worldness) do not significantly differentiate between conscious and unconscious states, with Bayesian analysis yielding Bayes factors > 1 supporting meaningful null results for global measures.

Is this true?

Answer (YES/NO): NO